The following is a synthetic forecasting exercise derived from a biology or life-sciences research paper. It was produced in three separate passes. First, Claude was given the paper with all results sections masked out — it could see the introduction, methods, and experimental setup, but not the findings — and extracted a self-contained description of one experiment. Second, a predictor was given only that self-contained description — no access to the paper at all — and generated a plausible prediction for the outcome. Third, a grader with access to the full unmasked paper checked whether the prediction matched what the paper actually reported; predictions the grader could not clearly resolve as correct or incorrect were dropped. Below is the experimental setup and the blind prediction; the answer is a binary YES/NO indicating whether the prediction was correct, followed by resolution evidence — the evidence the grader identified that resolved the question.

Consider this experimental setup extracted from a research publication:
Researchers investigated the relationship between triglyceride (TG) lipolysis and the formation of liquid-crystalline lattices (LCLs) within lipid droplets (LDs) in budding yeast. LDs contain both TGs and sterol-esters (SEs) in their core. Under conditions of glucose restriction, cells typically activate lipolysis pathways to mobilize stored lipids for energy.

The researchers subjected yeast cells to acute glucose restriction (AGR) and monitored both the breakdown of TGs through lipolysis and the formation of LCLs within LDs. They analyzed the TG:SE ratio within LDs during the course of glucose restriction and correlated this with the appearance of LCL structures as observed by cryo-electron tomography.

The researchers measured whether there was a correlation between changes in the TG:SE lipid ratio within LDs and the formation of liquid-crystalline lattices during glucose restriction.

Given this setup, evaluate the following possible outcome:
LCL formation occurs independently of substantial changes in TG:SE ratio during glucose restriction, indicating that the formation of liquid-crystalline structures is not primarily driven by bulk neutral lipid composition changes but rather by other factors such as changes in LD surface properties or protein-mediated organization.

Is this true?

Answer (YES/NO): NO